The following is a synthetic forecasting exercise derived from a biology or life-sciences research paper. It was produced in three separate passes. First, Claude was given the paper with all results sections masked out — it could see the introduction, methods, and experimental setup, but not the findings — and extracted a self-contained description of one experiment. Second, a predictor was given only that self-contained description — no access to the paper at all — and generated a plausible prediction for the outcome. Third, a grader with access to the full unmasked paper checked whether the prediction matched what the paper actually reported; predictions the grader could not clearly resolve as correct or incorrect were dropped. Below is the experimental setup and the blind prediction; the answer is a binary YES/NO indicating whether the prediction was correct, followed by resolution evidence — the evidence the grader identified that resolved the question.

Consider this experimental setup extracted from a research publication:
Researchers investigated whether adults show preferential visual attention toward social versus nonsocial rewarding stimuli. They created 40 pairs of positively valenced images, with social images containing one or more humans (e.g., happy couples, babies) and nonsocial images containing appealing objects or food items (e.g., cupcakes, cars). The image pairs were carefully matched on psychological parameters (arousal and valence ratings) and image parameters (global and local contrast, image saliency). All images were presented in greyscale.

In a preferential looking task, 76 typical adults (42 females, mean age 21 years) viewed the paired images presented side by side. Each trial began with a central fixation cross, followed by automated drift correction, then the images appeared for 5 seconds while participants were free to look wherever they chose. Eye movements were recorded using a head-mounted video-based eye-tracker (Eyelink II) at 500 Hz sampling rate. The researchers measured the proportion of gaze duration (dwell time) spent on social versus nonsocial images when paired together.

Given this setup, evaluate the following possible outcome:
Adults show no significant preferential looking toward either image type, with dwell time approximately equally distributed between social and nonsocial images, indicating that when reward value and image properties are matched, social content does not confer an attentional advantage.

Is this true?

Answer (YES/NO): NO